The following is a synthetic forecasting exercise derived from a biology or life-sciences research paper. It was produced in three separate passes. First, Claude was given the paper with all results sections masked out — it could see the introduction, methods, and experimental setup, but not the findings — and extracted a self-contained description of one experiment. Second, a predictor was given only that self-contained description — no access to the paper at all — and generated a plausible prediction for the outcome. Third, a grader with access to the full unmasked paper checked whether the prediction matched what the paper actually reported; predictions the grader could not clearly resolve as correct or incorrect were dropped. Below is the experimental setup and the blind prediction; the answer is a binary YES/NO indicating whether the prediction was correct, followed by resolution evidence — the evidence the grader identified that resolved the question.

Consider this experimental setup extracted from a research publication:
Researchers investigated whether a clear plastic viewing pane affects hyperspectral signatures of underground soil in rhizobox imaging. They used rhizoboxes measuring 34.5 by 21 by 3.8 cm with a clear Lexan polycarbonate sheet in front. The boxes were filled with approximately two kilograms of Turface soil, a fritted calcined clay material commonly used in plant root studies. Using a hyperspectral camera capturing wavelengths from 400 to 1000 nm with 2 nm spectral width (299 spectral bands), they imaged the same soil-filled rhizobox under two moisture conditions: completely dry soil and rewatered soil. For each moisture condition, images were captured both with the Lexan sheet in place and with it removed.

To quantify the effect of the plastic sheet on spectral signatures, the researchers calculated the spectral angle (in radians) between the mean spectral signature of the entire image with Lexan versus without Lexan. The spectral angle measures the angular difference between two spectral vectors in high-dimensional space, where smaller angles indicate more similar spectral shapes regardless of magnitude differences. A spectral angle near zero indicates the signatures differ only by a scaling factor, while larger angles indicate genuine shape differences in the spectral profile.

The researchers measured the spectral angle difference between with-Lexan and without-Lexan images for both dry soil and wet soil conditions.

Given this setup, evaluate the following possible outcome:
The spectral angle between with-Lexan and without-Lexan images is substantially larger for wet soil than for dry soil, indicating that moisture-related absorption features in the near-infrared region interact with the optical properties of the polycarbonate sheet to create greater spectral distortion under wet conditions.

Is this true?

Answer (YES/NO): NO